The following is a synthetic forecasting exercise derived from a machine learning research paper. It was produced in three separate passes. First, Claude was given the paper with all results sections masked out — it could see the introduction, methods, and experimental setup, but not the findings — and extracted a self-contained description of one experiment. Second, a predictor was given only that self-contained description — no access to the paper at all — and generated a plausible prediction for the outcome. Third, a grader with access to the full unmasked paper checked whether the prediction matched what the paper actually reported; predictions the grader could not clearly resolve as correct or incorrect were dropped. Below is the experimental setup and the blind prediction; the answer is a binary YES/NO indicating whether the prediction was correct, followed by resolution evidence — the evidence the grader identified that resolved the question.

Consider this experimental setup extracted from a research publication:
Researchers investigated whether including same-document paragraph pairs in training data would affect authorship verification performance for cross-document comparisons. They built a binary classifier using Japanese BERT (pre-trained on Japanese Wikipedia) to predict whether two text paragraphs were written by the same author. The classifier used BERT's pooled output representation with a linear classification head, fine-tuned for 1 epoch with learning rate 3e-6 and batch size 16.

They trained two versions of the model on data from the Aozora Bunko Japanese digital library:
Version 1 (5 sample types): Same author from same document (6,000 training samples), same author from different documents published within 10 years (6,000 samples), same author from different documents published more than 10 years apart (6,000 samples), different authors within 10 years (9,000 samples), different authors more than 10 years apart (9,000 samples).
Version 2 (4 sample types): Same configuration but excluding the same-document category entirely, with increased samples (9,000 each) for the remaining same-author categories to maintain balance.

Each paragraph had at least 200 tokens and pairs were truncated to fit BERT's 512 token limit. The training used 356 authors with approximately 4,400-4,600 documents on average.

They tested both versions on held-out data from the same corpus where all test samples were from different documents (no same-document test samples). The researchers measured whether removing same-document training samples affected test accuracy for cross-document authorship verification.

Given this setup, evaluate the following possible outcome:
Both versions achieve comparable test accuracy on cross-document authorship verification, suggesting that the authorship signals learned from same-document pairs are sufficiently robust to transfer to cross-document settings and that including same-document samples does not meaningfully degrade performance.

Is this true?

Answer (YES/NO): NO